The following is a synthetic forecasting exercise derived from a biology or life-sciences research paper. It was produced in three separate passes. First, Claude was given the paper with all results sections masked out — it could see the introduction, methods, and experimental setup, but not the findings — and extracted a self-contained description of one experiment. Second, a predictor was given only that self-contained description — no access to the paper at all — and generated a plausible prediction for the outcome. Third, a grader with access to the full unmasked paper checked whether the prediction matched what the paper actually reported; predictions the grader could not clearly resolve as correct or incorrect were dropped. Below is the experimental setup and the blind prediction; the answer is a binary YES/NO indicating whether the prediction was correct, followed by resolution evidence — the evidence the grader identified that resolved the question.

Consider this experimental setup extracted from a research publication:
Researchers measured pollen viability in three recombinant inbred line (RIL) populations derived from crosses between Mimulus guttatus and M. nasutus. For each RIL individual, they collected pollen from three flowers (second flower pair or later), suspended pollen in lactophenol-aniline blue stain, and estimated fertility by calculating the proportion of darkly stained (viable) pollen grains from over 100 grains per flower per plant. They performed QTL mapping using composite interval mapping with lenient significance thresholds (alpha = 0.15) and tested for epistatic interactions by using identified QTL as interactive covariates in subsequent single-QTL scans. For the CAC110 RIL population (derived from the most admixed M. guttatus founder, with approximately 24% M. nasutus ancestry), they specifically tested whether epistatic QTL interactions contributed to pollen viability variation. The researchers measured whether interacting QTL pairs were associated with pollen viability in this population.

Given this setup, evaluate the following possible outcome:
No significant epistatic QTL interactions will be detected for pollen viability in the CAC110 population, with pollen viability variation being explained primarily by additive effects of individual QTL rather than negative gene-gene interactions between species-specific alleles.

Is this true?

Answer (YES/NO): NO